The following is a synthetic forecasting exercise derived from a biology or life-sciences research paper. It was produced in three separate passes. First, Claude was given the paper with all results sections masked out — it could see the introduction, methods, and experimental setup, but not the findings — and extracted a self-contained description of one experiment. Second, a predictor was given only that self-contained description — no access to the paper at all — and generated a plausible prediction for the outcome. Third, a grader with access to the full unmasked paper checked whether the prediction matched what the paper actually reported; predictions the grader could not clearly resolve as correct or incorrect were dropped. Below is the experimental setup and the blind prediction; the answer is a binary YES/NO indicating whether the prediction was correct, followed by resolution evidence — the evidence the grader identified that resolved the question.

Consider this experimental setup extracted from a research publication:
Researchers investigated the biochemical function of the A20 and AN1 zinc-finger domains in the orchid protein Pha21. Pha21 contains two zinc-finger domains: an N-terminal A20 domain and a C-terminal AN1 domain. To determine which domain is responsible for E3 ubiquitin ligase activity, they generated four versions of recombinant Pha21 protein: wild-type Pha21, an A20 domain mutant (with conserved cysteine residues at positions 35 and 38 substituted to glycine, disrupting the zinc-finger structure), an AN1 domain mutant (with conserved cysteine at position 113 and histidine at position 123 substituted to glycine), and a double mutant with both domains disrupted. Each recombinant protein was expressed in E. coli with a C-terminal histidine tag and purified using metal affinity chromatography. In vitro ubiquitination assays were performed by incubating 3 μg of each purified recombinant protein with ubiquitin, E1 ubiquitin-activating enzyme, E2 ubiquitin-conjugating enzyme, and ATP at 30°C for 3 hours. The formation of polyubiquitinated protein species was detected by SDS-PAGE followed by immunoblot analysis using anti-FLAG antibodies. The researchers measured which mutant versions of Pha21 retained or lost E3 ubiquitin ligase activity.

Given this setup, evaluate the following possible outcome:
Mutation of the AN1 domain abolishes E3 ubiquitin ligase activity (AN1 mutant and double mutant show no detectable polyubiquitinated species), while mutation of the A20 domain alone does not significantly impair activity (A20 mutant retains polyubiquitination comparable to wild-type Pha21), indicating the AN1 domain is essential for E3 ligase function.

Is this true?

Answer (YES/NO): NO